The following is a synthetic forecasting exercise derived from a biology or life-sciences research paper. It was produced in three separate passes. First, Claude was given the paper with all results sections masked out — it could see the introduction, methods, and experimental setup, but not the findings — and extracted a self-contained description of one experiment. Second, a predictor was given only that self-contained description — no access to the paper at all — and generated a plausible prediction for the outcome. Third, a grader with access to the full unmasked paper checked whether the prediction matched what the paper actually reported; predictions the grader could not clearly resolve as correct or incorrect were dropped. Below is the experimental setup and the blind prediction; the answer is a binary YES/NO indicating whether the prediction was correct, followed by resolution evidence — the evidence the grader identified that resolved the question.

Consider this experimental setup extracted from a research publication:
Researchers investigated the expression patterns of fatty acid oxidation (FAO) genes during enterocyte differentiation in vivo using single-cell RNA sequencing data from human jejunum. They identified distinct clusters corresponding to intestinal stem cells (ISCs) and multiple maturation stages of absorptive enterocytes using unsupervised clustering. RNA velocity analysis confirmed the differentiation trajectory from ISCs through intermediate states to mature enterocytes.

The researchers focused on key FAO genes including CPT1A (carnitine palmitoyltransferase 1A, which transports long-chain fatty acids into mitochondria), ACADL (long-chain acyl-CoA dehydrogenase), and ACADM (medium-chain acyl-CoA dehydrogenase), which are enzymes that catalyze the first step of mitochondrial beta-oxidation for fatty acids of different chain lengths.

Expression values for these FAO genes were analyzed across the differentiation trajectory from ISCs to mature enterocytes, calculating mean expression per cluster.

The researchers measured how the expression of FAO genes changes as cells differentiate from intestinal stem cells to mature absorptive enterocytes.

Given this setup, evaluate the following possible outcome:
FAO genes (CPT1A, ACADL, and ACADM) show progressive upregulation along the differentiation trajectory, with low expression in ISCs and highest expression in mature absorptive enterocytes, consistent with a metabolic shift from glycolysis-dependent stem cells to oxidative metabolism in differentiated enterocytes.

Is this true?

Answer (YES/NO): NO